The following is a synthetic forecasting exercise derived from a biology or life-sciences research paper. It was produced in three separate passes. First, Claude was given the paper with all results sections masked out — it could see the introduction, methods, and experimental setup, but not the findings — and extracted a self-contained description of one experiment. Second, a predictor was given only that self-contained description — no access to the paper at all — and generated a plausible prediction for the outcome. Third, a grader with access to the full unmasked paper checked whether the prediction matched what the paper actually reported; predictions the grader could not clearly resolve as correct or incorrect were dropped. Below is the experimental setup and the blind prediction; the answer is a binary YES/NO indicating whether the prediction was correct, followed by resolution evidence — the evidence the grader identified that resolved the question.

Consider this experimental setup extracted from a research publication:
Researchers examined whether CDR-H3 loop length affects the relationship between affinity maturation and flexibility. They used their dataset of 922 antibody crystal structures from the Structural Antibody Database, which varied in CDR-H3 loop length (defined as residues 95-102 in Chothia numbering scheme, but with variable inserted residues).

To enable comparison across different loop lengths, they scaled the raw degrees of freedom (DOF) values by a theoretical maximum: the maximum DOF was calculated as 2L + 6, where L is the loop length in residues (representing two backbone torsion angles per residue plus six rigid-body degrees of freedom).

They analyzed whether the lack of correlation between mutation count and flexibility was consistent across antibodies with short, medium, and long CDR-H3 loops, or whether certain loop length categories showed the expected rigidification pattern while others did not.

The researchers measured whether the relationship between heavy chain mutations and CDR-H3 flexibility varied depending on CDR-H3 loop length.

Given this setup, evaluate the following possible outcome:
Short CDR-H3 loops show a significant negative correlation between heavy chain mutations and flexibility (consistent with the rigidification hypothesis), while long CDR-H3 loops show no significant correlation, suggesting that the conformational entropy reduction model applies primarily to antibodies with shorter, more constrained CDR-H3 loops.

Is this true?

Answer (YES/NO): NO